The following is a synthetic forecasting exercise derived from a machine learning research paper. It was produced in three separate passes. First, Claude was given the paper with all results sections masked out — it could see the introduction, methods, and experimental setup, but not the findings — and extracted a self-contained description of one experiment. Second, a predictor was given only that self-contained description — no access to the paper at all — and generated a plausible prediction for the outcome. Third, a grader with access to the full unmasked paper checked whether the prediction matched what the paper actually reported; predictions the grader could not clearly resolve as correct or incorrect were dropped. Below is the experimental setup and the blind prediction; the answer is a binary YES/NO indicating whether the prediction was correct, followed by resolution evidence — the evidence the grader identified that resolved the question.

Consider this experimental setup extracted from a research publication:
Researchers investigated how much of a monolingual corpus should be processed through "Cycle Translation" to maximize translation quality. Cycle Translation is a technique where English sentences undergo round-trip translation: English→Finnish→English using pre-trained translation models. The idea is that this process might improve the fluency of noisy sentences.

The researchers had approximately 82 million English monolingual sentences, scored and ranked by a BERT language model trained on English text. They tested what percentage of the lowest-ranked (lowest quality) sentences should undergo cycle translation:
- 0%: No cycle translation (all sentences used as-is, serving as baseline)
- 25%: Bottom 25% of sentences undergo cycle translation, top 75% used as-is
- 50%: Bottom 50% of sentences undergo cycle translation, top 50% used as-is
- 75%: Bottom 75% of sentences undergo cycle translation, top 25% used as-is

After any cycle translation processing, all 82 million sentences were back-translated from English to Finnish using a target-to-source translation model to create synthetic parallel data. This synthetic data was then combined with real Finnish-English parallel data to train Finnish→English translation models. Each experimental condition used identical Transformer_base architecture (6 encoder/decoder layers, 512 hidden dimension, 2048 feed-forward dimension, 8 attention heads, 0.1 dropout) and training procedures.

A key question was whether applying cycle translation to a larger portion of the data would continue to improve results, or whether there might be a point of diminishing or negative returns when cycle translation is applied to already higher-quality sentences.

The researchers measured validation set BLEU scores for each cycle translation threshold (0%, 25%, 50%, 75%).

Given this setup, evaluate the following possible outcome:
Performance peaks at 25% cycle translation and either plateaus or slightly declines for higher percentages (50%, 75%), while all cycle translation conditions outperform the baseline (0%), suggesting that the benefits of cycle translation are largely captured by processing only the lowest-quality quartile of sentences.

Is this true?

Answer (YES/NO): NO